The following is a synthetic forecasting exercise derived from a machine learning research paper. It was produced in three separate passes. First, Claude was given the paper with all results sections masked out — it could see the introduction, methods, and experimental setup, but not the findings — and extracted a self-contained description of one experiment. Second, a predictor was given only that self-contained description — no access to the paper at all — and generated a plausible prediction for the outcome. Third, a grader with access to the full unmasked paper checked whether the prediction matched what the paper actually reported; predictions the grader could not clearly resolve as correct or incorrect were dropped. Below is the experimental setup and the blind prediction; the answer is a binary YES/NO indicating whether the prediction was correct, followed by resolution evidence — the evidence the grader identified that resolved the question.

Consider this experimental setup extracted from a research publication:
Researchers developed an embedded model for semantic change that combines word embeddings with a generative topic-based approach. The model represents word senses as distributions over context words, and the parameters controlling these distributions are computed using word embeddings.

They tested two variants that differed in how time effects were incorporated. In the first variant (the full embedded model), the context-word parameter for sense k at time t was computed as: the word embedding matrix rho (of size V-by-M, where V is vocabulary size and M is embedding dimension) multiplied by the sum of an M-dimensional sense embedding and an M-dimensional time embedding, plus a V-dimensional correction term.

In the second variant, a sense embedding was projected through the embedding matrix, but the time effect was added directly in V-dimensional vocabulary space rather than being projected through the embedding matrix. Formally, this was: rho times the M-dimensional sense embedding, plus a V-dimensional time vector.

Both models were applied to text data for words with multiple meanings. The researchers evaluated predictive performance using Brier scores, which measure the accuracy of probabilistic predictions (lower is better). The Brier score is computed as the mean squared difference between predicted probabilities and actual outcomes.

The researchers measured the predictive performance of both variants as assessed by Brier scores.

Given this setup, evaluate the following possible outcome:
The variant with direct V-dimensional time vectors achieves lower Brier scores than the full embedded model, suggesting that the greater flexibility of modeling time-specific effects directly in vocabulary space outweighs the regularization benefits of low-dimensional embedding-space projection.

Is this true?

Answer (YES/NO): NO